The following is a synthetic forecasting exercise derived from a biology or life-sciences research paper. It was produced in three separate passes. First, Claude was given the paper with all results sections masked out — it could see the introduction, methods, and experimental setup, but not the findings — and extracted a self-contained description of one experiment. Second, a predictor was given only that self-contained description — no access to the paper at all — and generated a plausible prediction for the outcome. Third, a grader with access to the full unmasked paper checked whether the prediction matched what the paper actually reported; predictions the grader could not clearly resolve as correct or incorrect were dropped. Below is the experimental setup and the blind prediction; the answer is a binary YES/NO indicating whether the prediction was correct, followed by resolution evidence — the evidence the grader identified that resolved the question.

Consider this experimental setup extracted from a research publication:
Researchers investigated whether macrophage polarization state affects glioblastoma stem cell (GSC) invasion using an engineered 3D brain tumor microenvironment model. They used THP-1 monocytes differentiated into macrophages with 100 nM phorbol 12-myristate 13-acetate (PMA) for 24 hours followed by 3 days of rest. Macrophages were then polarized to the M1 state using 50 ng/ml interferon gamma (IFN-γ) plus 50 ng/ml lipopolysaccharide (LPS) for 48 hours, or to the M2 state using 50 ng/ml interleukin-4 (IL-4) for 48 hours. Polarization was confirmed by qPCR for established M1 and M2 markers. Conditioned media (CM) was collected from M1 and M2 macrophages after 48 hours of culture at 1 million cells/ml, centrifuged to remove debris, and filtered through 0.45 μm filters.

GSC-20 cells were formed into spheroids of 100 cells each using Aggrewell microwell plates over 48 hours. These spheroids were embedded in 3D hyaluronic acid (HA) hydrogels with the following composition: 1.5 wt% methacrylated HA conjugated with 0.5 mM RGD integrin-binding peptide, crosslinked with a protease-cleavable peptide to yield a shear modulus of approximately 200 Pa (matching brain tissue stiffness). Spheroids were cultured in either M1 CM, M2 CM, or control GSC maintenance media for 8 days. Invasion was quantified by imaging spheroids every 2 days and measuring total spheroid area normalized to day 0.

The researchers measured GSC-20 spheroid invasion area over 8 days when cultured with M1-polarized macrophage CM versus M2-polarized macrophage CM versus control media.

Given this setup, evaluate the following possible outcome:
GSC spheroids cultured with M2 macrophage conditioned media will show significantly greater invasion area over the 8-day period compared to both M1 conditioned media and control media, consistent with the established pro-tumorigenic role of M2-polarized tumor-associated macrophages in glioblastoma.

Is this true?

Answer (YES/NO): YES